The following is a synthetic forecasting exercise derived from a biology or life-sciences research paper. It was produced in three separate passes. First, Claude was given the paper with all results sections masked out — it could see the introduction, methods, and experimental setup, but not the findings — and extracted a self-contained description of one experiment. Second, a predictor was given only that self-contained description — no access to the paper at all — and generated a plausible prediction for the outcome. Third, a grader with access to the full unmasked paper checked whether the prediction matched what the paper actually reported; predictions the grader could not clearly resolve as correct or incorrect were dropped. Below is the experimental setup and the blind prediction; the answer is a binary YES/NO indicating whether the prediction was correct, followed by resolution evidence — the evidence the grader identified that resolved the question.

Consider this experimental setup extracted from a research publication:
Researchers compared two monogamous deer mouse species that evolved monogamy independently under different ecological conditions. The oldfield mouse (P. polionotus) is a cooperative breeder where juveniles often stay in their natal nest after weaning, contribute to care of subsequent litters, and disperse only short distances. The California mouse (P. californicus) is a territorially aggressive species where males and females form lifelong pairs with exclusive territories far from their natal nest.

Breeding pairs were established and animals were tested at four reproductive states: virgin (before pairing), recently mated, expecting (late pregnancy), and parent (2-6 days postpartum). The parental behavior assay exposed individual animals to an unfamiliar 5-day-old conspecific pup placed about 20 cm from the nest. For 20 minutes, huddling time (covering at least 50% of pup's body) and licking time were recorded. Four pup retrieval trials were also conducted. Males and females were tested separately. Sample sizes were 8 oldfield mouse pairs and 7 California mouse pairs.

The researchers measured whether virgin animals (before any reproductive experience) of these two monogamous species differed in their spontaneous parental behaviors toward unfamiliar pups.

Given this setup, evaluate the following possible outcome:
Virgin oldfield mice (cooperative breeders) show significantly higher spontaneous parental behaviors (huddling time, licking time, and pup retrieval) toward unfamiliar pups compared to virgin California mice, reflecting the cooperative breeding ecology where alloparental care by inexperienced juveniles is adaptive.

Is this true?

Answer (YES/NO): YES